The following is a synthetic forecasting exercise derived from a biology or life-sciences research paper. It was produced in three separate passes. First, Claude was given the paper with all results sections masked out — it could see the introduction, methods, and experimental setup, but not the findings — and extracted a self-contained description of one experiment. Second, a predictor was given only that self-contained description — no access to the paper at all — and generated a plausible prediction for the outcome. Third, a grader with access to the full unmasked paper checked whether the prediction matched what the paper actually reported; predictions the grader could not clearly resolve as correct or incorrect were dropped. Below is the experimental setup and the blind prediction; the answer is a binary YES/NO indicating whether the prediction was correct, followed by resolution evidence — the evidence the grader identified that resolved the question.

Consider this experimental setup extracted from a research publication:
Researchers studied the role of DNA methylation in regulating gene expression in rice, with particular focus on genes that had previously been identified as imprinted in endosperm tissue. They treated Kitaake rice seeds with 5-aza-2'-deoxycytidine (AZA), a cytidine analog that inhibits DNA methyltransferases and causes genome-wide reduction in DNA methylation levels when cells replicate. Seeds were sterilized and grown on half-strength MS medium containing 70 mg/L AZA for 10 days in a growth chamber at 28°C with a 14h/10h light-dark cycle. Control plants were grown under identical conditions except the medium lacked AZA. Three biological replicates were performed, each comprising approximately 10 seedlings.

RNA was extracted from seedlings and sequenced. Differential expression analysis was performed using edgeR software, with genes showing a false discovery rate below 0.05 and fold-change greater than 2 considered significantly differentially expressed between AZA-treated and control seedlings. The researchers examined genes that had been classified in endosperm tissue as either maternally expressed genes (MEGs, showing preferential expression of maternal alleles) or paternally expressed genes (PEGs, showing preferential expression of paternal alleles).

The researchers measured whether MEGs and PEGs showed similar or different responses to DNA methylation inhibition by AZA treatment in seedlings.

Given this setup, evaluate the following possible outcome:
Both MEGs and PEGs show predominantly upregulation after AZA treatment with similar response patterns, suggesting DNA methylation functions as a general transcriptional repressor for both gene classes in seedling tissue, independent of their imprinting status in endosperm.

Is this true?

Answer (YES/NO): NO